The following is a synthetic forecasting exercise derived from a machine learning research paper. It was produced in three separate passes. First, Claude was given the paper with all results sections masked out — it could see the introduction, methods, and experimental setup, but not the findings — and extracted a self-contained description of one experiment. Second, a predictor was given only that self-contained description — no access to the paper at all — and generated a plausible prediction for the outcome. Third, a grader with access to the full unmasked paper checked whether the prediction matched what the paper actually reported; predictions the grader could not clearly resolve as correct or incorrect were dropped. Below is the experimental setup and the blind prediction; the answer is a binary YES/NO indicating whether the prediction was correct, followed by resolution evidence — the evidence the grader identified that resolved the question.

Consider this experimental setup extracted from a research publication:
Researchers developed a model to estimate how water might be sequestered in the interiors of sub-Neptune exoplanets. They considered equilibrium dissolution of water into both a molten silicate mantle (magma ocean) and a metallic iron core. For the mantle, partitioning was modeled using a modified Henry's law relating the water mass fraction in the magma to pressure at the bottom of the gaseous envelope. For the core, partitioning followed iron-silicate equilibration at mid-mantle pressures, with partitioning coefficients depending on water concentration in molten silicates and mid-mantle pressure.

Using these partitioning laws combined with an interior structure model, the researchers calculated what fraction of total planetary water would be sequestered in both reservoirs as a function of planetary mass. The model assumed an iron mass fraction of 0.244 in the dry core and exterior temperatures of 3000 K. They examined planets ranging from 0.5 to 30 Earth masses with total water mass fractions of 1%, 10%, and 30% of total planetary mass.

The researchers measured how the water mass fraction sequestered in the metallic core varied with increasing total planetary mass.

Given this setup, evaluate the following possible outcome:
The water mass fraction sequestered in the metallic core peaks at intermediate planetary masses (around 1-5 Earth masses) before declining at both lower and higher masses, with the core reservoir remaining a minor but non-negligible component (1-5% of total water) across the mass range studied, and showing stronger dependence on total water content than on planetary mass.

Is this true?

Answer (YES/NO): NO